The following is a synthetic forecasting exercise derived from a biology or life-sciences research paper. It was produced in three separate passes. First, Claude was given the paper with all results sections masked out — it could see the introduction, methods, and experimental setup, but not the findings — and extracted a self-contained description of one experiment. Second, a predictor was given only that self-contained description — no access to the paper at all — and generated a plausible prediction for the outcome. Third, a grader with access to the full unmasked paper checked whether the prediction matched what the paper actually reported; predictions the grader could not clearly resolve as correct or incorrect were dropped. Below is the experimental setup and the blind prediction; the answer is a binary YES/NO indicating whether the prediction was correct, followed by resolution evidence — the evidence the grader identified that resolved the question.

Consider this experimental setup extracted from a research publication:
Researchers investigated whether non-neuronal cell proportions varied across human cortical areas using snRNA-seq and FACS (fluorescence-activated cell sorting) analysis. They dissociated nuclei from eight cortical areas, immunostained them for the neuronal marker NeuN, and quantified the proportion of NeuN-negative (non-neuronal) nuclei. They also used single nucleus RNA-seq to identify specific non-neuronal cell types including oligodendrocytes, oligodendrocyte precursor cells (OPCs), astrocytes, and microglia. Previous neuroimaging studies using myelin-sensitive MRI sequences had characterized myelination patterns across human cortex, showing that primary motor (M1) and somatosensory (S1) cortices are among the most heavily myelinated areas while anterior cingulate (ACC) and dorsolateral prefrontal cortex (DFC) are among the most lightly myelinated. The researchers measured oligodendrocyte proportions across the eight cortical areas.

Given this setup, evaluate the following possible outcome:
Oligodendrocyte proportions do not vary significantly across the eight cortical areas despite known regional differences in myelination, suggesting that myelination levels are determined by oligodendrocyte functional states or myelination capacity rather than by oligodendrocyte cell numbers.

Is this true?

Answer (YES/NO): NO